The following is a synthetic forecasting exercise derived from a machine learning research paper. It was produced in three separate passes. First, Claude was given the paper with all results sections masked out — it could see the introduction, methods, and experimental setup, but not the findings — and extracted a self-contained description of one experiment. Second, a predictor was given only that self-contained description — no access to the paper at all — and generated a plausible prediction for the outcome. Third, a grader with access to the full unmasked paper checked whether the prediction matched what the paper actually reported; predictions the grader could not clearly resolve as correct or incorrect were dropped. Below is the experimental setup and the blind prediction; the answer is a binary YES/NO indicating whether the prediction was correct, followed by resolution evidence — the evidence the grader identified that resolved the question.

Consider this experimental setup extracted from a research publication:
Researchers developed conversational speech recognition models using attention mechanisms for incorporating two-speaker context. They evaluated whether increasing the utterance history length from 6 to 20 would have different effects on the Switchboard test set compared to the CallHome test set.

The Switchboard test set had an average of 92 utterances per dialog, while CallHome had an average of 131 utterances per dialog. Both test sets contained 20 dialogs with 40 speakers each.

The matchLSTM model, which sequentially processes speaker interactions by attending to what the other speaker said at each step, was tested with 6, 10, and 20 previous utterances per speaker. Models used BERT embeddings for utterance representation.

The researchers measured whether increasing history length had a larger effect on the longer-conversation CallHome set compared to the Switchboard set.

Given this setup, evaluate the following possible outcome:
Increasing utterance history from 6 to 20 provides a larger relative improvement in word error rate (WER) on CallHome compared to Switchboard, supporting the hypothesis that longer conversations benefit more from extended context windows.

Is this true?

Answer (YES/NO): YES